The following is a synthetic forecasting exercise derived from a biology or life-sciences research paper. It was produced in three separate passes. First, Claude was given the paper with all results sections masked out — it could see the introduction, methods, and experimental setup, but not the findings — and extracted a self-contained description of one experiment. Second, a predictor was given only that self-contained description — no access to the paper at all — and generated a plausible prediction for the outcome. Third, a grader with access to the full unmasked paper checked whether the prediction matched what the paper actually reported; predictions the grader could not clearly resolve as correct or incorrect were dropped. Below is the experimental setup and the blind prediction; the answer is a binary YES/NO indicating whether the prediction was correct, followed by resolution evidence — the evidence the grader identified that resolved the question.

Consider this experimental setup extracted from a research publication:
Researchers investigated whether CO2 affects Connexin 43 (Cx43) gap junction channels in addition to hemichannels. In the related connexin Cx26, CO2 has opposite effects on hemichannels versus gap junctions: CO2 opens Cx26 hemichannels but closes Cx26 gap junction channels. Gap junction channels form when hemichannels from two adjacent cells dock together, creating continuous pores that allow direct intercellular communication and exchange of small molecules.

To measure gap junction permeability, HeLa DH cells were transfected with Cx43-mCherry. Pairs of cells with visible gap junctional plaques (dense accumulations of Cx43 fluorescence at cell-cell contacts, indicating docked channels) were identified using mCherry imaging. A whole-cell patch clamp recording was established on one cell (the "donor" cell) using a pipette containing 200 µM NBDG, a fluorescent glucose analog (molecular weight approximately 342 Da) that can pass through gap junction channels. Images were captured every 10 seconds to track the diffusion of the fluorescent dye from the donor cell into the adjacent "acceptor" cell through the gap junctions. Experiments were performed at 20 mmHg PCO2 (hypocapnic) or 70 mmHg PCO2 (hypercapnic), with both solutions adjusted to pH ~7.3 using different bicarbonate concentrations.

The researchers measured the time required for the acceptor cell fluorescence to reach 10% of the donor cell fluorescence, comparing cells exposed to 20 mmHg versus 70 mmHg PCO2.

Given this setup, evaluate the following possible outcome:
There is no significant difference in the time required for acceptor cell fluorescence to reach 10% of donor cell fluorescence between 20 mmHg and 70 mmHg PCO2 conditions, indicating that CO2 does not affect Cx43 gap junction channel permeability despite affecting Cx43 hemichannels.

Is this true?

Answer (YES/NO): YES